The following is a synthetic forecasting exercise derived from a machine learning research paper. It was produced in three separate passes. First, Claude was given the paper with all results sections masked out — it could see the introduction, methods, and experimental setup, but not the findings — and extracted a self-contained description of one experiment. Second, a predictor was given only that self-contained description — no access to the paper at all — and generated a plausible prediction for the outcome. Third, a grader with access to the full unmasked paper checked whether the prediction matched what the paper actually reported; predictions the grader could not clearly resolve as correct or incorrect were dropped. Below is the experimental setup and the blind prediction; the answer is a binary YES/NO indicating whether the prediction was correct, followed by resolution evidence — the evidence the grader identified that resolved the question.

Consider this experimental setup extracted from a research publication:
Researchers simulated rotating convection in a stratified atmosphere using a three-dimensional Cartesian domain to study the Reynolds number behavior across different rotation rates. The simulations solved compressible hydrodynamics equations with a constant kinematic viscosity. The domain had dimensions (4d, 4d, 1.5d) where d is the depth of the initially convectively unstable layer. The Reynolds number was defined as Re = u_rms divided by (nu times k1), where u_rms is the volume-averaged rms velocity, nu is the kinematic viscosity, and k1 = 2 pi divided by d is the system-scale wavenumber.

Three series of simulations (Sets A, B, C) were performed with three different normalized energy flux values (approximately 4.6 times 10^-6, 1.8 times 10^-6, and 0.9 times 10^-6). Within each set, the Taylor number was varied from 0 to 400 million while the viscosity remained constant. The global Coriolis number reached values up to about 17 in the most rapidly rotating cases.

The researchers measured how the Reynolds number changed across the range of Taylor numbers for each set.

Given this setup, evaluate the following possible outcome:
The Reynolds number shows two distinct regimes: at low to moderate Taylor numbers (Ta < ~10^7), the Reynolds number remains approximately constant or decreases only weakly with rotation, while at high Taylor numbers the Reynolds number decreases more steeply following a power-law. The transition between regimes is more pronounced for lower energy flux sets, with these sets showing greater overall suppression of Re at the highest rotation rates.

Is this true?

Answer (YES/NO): NO